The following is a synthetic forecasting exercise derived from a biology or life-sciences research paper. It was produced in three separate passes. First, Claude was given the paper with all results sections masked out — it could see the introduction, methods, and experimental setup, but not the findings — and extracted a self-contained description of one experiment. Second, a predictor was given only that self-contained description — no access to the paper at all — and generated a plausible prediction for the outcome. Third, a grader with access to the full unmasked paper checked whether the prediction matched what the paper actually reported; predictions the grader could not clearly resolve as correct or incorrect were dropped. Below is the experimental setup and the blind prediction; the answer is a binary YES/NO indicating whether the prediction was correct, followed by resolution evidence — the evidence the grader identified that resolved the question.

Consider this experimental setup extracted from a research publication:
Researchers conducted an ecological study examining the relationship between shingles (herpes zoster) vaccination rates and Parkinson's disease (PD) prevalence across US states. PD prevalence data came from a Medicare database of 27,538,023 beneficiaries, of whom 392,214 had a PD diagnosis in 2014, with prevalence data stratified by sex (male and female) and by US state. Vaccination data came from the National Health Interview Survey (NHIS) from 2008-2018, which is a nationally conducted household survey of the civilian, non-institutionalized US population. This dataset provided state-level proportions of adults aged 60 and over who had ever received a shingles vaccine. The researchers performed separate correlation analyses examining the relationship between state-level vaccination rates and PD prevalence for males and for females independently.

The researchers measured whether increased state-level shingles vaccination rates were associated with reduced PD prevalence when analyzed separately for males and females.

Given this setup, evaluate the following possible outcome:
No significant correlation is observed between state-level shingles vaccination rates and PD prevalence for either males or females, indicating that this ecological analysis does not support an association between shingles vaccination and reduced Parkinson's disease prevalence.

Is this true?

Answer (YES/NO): NO